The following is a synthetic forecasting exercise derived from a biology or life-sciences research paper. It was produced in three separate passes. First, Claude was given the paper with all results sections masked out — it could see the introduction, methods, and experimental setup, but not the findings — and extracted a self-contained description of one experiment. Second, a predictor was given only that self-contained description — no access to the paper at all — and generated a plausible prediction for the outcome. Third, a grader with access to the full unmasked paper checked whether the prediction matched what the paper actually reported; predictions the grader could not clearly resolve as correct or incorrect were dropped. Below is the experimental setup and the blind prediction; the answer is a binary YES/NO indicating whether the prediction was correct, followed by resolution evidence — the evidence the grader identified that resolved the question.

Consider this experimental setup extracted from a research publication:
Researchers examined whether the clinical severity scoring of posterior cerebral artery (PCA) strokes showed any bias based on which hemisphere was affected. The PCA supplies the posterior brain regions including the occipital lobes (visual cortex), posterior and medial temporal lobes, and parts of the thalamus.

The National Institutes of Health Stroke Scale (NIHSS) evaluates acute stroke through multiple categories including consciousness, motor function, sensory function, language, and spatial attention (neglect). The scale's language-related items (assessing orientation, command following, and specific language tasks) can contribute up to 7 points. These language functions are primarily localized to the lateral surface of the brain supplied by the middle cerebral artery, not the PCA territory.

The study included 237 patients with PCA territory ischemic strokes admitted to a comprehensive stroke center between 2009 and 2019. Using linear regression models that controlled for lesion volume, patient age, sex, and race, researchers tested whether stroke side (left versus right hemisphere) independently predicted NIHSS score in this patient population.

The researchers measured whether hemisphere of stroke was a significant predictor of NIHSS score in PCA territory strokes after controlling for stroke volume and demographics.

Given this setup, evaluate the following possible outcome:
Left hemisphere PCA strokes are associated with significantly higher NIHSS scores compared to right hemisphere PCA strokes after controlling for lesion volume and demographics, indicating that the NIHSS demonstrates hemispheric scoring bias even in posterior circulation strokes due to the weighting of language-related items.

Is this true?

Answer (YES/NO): NO